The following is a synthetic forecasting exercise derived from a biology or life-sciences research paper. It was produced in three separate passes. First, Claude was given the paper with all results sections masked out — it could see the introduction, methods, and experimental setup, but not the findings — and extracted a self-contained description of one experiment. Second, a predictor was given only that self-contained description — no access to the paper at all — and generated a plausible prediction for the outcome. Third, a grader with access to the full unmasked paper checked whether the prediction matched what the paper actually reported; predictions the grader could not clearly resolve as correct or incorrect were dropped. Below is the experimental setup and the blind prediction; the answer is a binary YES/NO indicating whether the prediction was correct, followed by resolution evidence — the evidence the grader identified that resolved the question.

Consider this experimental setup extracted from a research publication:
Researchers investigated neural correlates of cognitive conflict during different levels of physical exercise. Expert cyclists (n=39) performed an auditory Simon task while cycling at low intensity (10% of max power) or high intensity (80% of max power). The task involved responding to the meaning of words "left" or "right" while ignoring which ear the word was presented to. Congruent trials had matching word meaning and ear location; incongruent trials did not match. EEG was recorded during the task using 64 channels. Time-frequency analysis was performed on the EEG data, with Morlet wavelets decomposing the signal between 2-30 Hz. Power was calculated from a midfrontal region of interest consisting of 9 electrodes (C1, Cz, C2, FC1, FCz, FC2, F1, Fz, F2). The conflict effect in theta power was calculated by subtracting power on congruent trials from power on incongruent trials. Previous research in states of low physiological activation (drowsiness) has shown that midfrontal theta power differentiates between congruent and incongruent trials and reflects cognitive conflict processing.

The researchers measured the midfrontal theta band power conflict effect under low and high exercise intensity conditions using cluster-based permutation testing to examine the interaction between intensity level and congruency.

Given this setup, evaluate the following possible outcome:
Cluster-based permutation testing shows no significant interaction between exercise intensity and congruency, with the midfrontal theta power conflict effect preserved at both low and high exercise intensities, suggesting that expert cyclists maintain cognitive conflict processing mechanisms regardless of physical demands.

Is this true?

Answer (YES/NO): NO